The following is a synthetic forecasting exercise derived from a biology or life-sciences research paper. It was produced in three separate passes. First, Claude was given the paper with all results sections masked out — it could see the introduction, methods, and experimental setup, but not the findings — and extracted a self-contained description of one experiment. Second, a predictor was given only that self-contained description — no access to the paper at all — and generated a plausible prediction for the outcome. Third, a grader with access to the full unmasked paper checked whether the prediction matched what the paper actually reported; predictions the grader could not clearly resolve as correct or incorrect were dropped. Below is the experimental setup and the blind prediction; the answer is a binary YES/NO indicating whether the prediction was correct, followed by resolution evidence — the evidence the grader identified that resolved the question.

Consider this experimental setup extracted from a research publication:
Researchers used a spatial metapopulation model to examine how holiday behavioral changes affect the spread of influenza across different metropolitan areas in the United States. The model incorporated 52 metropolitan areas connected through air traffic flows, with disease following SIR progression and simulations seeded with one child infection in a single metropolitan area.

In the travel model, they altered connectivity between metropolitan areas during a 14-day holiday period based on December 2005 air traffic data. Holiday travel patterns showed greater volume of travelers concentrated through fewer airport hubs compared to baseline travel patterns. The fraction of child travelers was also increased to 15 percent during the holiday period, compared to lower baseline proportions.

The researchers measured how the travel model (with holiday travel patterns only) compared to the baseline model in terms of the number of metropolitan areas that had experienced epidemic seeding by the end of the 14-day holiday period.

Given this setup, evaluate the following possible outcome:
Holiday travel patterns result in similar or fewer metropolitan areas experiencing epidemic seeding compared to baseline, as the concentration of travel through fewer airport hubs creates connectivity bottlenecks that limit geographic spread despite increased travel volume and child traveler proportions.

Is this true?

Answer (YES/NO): YES